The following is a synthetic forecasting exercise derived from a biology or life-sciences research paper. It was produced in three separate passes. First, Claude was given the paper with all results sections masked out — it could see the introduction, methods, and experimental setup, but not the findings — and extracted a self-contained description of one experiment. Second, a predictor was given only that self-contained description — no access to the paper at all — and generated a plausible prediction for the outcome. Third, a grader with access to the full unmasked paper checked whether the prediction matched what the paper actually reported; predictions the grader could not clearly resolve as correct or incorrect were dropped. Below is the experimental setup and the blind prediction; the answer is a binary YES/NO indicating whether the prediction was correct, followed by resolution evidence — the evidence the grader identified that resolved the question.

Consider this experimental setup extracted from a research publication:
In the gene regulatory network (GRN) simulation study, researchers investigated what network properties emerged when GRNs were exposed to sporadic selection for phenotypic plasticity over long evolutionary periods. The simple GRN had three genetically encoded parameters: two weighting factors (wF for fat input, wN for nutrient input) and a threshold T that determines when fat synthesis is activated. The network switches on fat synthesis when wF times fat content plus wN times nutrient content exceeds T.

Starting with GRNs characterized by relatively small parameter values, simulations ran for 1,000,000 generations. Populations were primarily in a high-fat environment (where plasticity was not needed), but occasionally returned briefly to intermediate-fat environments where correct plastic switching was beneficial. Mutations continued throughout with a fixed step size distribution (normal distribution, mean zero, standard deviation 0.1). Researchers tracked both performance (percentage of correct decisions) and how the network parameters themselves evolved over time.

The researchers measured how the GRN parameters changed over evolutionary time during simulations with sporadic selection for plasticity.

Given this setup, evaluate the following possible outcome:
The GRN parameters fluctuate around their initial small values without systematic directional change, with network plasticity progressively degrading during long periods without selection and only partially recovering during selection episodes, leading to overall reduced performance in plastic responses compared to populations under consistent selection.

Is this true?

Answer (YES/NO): NO